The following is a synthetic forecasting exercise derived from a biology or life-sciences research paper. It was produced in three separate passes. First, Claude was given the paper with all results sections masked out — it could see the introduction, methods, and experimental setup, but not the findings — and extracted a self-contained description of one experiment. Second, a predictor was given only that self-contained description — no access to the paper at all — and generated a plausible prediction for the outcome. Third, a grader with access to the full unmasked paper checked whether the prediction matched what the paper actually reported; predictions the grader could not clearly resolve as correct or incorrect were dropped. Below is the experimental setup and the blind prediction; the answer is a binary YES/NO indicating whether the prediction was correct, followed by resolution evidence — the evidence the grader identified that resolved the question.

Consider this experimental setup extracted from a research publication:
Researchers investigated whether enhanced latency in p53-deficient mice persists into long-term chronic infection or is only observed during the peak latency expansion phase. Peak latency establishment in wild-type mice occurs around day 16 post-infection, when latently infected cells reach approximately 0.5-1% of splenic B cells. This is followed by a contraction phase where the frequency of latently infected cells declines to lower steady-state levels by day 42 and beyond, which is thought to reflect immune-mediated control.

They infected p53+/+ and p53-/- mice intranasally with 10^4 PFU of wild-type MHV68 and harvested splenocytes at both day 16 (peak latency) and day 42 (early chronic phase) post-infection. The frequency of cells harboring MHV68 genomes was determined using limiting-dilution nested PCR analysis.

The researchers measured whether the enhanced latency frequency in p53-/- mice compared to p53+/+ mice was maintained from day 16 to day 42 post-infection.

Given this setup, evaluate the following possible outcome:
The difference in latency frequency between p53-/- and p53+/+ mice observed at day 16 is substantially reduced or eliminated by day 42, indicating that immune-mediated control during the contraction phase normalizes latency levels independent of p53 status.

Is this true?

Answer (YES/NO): NO